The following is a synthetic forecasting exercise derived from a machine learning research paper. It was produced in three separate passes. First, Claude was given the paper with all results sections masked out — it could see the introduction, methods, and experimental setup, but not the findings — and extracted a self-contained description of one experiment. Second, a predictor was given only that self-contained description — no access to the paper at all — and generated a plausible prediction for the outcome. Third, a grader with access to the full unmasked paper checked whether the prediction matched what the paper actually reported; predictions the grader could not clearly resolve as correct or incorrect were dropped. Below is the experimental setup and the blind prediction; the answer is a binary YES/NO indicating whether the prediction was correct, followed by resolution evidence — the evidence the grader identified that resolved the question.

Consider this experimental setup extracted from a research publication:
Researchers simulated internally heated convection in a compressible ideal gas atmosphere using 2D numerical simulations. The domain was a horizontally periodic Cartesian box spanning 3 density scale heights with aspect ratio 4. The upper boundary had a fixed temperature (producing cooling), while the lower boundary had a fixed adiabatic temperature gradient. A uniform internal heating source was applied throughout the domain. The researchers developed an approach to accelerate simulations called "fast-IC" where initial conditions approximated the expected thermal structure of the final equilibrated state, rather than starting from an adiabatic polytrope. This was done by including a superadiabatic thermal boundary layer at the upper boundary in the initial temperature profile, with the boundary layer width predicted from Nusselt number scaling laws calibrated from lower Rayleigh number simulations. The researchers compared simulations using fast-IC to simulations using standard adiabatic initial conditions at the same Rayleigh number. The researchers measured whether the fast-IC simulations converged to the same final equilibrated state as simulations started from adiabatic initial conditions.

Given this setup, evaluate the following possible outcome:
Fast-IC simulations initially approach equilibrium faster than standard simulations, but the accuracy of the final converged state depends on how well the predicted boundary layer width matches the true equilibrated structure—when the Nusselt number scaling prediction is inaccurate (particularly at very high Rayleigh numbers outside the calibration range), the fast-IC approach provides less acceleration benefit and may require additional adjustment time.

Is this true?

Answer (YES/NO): NO